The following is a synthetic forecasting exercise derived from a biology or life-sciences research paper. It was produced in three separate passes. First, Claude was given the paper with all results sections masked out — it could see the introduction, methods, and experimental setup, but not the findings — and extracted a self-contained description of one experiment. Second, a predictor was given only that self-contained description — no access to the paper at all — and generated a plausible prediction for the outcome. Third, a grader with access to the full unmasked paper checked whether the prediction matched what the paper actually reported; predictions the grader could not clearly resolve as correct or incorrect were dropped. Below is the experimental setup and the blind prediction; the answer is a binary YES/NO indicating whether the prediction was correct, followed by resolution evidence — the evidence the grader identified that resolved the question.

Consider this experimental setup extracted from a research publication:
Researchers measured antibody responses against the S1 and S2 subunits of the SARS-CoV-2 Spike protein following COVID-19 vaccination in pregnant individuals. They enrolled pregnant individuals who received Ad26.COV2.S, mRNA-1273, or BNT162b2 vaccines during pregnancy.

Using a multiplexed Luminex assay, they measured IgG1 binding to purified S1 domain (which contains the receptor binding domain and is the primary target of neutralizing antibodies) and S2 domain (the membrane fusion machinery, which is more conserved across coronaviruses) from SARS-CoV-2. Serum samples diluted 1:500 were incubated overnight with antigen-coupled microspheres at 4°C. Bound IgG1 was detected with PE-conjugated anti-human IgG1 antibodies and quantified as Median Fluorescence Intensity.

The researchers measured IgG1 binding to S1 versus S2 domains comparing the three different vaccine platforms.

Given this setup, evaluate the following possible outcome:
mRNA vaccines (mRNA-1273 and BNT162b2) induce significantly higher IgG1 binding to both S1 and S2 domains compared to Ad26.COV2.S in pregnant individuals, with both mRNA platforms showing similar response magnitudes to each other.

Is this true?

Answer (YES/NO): NO